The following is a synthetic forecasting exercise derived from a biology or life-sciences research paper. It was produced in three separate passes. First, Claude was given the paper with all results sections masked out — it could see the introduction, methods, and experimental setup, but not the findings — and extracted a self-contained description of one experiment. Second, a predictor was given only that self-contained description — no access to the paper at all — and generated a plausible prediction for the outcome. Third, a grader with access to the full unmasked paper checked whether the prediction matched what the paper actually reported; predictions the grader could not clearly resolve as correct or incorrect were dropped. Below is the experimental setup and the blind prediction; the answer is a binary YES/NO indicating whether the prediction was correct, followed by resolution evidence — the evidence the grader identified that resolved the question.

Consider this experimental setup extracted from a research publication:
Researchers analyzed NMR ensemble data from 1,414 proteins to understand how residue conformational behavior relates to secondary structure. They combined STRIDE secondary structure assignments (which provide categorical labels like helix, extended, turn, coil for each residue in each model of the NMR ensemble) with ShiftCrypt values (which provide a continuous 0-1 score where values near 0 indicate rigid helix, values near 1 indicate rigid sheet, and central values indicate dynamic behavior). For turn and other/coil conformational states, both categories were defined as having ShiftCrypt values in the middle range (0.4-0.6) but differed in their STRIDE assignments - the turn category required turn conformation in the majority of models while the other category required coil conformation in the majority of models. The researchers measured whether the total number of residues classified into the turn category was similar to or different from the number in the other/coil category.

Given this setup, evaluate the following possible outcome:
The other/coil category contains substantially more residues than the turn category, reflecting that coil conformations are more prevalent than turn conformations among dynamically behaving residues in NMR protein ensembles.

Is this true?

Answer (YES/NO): NO